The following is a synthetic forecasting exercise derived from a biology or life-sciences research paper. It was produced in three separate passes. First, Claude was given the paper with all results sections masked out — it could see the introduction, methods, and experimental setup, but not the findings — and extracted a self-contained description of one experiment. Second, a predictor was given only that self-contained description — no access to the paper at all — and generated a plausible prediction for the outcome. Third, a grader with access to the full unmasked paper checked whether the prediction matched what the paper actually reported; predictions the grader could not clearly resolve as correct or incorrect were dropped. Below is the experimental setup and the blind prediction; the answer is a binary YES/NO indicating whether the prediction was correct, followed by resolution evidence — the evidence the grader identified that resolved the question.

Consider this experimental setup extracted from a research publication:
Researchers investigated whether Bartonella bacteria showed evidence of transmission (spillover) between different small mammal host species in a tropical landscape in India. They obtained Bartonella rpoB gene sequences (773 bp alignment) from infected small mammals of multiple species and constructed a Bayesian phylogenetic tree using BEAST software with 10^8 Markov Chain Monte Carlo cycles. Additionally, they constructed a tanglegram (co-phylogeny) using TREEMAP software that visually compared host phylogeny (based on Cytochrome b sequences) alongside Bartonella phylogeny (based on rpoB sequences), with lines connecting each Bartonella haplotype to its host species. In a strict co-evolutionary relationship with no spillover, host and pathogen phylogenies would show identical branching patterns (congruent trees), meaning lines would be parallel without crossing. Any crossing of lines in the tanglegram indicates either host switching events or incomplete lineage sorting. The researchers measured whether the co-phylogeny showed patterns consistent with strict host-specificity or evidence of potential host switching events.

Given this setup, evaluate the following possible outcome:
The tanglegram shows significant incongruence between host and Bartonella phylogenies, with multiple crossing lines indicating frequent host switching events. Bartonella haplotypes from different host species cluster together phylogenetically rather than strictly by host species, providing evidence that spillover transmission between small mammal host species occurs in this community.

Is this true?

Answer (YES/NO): NO